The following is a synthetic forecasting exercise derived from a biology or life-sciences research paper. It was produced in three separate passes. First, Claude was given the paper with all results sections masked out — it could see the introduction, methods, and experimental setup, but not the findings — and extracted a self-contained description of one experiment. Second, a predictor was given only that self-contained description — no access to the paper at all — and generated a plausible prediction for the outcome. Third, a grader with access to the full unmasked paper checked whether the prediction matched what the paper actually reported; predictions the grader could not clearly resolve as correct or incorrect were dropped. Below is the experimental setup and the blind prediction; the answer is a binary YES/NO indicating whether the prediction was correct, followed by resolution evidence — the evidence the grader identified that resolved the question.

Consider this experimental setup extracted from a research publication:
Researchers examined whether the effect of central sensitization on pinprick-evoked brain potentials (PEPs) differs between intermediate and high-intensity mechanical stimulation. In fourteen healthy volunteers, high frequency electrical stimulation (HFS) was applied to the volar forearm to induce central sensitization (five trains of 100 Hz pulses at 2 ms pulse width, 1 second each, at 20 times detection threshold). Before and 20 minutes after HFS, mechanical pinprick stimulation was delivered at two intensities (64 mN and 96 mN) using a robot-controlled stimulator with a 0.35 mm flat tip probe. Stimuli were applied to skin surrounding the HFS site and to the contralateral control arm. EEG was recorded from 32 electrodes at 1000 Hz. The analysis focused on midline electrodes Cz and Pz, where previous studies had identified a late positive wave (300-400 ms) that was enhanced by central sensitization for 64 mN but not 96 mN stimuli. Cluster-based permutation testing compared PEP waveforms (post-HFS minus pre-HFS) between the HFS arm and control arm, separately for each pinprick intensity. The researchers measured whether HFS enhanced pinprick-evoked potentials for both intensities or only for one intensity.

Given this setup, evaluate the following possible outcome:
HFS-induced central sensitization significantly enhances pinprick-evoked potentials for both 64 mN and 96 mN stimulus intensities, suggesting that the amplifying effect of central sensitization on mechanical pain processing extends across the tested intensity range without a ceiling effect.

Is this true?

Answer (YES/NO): NO